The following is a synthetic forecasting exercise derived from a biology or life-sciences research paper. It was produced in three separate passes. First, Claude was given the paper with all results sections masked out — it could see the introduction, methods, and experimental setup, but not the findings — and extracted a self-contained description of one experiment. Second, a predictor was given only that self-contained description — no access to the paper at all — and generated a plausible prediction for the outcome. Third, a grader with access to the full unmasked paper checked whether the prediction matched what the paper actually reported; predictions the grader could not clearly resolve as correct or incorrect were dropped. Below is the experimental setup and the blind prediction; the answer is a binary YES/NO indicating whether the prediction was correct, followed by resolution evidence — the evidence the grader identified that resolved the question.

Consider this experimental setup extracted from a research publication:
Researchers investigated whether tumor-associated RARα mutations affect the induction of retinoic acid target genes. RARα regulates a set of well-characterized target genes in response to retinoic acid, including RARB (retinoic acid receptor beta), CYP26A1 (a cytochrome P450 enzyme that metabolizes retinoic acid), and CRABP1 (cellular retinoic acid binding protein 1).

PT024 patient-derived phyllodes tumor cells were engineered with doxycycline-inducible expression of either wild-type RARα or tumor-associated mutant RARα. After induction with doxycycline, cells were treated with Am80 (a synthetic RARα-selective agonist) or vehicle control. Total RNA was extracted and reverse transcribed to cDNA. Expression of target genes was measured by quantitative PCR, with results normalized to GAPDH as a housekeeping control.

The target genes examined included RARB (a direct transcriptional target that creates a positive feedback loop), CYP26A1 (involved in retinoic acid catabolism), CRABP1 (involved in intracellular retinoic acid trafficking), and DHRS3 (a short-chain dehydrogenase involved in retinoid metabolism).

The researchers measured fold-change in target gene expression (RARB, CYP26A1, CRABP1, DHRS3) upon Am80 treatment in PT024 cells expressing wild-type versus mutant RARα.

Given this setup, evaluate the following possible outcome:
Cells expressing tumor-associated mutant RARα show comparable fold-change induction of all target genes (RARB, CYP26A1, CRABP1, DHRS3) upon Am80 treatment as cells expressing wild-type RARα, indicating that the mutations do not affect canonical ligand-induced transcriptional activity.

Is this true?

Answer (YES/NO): NO